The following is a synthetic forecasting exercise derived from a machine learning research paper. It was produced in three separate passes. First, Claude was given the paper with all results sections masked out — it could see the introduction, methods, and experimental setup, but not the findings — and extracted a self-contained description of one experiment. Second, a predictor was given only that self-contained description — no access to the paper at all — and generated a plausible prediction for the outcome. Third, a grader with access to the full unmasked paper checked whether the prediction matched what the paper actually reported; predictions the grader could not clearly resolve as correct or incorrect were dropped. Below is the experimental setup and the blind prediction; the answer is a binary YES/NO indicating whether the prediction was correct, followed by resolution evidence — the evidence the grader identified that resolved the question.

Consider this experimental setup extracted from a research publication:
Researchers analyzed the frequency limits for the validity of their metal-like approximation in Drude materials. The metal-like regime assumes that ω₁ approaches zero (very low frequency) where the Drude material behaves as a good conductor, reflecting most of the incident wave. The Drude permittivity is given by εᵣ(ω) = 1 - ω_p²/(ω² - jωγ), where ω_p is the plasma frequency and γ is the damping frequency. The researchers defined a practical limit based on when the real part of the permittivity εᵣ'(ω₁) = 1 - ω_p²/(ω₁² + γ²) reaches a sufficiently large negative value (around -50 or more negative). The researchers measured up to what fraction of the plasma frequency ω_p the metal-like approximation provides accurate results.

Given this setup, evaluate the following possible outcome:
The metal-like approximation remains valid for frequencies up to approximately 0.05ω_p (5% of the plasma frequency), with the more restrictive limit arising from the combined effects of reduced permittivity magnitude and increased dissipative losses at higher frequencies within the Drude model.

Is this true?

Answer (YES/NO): NO